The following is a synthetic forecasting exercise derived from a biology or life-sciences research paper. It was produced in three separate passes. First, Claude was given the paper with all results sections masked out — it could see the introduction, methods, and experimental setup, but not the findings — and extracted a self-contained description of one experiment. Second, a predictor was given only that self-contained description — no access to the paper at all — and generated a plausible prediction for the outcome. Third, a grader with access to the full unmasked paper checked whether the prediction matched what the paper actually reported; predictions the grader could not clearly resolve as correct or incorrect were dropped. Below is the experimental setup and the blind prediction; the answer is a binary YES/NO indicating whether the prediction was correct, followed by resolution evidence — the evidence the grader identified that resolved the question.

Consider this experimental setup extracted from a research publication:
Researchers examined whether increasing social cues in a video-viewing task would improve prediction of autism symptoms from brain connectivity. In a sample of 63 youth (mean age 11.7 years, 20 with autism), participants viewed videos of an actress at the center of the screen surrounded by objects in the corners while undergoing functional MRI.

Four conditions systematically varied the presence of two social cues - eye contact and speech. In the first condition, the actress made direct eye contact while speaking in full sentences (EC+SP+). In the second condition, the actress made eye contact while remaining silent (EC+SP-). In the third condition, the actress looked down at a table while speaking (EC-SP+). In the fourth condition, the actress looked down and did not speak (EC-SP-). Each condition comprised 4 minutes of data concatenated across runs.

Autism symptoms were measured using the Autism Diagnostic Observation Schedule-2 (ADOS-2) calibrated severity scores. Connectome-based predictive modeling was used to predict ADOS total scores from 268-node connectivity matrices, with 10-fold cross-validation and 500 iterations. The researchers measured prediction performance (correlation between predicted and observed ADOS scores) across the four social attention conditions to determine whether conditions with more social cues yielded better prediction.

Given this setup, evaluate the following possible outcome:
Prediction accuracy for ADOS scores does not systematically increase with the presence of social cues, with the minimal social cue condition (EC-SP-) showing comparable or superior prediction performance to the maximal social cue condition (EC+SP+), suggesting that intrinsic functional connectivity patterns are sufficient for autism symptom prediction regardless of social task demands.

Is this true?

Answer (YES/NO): NO